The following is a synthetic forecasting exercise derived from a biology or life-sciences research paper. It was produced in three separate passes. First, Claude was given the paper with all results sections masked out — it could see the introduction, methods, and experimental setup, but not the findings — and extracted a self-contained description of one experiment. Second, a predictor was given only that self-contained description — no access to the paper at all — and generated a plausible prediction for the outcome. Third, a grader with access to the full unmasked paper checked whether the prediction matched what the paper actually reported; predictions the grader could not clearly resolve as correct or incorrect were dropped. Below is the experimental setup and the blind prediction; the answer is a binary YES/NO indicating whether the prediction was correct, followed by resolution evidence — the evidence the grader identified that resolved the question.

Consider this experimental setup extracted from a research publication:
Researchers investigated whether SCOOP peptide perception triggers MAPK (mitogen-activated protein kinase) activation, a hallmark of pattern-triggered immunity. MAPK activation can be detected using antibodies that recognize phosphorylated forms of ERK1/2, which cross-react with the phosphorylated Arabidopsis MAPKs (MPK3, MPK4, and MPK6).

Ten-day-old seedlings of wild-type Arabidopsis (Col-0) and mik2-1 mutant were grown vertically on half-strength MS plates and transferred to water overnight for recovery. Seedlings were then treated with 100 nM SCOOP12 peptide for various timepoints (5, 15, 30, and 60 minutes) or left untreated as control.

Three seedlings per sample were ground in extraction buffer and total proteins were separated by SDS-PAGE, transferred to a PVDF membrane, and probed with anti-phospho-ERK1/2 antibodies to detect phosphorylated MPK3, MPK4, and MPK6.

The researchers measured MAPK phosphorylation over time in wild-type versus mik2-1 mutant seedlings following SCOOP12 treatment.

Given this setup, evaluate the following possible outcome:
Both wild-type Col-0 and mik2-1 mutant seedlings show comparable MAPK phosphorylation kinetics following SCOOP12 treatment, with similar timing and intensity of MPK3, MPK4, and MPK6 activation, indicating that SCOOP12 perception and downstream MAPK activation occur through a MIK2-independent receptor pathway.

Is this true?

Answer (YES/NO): NO